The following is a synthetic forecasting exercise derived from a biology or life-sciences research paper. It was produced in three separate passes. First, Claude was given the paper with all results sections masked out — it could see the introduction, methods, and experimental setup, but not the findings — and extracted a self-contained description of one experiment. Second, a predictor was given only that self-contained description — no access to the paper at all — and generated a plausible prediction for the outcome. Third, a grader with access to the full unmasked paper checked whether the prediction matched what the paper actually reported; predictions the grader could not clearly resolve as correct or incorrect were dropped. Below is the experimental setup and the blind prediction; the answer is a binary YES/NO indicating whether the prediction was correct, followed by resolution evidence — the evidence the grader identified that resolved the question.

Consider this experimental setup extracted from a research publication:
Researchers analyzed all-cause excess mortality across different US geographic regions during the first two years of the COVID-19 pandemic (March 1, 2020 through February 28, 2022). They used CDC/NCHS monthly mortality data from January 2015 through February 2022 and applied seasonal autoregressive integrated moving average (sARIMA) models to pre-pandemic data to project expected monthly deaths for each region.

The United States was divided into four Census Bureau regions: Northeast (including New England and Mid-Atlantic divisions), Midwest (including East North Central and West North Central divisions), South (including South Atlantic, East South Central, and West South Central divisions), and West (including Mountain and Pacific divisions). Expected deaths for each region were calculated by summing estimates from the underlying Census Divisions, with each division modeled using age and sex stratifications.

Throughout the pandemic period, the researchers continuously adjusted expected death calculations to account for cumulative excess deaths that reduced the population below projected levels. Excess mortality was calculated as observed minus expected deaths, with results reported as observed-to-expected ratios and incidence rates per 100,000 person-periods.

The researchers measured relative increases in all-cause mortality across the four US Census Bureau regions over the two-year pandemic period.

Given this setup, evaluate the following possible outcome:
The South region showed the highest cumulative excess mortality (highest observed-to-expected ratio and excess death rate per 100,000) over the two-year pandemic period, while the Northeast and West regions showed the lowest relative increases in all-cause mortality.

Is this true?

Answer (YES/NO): NO